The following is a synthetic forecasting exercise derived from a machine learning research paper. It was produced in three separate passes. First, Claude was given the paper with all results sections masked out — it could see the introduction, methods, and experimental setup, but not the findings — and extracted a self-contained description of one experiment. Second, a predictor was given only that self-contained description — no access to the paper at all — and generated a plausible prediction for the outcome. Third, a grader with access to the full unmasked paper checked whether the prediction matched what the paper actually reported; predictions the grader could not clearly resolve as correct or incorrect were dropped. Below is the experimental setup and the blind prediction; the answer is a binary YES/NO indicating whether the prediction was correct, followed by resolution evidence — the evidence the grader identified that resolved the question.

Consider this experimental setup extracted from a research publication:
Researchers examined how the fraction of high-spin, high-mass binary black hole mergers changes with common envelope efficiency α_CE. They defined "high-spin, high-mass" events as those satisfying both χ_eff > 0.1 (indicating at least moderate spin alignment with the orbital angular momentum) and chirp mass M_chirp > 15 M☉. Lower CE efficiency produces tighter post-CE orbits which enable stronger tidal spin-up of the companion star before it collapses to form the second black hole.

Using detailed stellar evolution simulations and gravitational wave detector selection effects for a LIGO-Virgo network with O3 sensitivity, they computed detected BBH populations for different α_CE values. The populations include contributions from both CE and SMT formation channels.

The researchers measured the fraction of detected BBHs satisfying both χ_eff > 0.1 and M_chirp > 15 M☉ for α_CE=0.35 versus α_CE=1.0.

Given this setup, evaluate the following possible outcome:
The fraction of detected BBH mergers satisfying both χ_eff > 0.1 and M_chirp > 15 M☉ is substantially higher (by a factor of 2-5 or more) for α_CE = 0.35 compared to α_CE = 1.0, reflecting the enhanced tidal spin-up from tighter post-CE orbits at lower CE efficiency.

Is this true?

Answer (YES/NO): YES